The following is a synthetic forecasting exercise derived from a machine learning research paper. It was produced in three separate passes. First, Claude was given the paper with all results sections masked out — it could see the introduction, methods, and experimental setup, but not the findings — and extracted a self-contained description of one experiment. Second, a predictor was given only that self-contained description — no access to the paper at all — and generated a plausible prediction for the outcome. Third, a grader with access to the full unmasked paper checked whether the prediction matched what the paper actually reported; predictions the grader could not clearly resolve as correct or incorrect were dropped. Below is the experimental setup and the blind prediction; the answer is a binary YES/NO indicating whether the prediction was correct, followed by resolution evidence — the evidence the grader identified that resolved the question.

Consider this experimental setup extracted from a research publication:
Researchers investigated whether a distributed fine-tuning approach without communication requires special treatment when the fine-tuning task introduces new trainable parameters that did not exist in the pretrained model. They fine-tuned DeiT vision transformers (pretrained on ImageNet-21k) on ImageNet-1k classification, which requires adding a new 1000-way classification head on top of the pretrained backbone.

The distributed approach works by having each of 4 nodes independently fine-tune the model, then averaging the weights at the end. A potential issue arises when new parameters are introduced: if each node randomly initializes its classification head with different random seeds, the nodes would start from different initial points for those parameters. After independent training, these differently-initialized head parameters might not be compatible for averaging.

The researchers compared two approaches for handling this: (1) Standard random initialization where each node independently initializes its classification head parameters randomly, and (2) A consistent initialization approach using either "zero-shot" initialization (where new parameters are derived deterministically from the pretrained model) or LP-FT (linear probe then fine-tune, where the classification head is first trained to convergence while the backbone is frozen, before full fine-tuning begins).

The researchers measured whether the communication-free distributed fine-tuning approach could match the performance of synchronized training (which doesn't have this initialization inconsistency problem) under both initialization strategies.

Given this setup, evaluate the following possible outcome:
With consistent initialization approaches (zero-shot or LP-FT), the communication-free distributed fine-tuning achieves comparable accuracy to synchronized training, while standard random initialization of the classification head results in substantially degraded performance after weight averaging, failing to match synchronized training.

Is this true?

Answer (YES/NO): YES